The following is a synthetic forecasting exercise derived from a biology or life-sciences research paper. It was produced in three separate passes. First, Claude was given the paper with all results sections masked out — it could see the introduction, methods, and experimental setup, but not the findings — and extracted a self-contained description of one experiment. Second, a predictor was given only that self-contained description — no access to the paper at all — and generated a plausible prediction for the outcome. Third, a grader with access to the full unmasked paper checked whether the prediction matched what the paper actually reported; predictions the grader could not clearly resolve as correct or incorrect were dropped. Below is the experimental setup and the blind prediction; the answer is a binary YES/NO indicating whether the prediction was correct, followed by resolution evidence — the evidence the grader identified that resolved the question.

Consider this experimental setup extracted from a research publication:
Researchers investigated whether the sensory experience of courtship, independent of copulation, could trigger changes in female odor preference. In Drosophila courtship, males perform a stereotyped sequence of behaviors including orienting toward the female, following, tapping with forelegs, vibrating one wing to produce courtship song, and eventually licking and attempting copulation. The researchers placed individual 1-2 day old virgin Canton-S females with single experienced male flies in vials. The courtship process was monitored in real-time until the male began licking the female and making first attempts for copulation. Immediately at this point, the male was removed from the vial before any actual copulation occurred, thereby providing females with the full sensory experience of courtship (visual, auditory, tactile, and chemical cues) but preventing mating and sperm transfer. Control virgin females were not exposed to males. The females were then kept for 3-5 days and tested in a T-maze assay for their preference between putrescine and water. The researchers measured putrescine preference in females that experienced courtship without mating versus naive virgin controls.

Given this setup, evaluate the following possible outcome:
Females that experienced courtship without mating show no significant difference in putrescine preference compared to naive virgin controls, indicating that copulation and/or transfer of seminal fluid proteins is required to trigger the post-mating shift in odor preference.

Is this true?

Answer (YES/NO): NO